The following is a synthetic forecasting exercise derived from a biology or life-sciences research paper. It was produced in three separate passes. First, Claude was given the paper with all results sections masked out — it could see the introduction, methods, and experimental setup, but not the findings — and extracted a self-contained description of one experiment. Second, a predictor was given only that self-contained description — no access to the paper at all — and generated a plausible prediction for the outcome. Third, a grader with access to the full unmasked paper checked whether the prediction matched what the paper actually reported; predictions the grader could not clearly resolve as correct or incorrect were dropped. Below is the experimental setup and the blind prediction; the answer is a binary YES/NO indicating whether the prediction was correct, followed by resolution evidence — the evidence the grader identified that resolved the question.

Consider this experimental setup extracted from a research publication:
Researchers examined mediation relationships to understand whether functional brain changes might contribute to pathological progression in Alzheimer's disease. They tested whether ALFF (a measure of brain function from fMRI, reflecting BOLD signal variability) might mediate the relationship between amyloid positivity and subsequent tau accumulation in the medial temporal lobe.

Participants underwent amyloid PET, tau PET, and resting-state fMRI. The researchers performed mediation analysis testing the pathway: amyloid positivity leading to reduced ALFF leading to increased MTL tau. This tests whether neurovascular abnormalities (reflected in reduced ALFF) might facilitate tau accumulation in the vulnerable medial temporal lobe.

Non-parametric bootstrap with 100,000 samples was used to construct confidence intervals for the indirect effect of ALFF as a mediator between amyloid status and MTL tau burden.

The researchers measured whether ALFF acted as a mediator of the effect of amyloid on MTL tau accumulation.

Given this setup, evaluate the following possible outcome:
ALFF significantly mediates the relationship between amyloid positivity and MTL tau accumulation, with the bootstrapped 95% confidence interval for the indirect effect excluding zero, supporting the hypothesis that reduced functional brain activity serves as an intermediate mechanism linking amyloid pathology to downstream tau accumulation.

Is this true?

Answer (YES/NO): NO